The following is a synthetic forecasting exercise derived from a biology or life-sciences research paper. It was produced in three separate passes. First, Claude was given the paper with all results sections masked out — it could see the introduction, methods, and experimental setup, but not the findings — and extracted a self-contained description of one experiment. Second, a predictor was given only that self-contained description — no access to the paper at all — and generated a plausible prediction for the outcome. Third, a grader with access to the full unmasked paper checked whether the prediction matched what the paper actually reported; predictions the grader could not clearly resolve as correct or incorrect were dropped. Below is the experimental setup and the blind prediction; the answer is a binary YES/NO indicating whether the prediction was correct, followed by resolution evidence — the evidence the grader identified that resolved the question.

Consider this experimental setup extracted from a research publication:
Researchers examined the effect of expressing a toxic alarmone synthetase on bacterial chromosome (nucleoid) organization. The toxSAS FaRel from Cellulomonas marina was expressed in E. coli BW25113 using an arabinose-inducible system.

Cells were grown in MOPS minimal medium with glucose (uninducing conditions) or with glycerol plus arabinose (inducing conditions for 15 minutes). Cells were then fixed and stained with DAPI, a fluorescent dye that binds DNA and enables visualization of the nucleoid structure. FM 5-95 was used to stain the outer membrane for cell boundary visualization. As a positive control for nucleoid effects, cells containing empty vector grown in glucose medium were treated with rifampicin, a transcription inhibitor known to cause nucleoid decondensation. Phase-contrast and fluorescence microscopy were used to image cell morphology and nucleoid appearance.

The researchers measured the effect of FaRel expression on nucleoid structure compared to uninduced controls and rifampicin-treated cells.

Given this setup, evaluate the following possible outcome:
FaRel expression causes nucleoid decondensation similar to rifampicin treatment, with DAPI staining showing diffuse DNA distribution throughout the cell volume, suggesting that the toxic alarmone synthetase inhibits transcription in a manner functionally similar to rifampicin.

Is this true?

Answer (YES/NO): YES